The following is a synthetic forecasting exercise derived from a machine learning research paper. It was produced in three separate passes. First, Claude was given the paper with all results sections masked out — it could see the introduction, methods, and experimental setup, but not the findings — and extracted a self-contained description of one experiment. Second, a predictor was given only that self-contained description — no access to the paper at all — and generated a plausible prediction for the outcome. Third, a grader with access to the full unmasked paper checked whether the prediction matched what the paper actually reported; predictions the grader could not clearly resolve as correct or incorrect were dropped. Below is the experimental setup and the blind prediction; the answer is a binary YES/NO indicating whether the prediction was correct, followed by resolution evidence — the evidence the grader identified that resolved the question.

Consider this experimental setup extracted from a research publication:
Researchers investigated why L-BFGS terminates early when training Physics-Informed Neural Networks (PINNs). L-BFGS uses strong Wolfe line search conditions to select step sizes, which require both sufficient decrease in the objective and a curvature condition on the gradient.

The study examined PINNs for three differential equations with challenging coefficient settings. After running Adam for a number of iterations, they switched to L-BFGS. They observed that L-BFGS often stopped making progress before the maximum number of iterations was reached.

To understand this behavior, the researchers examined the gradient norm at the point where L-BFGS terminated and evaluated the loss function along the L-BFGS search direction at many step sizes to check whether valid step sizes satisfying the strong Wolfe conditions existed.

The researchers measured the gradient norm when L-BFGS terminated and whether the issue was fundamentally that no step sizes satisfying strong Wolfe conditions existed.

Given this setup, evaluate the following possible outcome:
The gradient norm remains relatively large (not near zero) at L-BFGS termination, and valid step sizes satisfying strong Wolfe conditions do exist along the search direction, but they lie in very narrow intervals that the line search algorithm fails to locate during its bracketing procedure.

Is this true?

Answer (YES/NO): NO